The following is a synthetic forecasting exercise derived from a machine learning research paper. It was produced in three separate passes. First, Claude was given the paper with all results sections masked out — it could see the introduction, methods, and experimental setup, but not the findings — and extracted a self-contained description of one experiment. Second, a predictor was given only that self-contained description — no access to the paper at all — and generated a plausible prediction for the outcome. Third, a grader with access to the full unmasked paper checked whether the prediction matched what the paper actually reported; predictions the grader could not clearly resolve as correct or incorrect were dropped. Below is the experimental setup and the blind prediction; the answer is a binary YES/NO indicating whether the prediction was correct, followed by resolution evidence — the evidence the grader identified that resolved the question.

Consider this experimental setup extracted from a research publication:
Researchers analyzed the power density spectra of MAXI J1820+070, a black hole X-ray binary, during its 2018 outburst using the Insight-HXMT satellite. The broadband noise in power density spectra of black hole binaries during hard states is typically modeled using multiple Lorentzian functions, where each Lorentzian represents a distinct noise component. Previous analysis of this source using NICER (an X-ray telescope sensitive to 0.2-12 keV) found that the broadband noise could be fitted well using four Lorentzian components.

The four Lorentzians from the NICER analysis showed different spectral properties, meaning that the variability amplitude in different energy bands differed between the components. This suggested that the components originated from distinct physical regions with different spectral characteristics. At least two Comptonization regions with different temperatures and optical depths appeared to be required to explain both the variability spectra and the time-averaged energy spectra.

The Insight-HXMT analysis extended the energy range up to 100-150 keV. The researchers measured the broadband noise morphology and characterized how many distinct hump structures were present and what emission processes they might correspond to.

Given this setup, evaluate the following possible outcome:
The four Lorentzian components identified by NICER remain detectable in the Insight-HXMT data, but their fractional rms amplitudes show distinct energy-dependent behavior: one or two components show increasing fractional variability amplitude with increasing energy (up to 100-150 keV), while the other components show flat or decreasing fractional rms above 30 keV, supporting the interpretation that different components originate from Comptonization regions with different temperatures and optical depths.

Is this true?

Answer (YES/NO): YES